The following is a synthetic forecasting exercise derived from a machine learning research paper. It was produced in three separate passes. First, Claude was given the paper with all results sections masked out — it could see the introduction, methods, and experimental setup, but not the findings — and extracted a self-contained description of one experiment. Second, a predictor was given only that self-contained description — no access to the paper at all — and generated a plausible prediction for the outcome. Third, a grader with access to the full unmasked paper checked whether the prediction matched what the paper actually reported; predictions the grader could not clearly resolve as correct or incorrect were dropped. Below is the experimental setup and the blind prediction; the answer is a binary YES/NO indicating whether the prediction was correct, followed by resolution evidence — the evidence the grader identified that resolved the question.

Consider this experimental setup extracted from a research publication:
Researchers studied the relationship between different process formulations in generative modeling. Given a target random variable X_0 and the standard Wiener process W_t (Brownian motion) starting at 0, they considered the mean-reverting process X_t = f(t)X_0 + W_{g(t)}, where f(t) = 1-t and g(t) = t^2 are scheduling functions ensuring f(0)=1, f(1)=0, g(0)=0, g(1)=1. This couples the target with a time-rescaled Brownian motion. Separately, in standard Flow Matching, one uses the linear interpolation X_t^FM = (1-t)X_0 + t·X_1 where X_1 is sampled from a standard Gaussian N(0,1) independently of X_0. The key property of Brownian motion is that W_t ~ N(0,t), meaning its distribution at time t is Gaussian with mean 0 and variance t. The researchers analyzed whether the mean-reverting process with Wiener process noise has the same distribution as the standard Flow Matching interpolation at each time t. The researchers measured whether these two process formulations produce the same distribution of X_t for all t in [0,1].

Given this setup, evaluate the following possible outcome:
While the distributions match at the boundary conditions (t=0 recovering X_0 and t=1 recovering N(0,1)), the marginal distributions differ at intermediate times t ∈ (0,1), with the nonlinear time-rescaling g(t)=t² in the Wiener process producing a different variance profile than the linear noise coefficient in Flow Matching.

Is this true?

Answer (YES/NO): NO